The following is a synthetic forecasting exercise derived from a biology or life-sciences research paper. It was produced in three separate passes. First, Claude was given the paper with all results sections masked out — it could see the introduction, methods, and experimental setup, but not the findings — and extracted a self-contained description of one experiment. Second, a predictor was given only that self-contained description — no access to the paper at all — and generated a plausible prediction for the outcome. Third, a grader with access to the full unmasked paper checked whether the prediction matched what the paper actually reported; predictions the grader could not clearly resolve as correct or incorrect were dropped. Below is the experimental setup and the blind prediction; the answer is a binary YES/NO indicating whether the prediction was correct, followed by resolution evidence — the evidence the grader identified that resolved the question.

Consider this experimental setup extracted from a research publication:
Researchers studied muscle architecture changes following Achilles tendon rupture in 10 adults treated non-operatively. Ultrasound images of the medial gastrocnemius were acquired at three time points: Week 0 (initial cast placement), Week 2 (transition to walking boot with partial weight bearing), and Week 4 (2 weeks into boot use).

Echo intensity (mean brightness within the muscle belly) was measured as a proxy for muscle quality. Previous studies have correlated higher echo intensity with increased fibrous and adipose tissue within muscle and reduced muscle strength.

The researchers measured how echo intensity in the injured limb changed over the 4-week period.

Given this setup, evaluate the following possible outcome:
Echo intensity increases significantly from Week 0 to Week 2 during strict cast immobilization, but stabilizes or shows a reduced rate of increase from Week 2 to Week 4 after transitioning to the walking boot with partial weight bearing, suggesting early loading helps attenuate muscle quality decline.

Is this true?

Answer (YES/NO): NO